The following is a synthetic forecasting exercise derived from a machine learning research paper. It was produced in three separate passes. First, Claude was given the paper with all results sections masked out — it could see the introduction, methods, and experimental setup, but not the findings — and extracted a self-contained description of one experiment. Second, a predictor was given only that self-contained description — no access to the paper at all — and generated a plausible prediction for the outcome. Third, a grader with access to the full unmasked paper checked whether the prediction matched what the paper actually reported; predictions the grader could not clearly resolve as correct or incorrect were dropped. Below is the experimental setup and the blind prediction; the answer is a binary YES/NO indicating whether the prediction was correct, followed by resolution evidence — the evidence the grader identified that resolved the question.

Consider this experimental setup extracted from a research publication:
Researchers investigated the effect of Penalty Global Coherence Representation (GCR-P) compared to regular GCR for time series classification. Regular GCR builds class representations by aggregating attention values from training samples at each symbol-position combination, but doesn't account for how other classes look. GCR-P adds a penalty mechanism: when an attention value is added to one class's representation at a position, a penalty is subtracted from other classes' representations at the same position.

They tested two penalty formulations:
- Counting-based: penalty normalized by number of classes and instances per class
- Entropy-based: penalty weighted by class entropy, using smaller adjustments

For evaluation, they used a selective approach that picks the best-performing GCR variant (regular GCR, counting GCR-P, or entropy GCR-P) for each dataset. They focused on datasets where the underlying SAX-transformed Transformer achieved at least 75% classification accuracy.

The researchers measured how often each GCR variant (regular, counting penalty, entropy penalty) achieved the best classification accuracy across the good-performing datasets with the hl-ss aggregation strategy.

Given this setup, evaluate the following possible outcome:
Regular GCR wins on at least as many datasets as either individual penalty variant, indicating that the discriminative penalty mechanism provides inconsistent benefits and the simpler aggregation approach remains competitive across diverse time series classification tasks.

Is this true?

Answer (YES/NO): YES